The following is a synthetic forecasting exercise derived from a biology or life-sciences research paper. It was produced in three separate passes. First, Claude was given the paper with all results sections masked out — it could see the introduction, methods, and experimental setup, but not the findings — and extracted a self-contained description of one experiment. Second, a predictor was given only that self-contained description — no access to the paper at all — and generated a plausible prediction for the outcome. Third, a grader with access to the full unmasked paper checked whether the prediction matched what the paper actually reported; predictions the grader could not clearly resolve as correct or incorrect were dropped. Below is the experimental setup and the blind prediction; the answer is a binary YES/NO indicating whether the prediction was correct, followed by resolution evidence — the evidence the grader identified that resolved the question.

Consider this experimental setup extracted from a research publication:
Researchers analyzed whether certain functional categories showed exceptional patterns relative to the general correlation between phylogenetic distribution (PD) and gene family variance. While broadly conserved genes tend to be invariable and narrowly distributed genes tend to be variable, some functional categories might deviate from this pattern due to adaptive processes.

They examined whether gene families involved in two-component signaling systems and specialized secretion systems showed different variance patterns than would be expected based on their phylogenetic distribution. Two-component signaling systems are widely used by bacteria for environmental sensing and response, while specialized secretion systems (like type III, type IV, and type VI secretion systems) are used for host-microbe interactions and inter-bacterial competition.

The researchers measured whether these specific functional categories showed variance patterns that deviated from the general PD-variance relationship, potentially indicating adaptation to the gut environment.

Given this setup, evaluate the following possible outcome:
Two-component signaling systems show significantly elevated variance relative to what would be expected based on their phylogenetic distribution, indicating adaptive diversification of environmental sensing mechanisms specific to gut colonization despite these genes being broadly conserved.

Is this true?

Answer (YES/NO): NO